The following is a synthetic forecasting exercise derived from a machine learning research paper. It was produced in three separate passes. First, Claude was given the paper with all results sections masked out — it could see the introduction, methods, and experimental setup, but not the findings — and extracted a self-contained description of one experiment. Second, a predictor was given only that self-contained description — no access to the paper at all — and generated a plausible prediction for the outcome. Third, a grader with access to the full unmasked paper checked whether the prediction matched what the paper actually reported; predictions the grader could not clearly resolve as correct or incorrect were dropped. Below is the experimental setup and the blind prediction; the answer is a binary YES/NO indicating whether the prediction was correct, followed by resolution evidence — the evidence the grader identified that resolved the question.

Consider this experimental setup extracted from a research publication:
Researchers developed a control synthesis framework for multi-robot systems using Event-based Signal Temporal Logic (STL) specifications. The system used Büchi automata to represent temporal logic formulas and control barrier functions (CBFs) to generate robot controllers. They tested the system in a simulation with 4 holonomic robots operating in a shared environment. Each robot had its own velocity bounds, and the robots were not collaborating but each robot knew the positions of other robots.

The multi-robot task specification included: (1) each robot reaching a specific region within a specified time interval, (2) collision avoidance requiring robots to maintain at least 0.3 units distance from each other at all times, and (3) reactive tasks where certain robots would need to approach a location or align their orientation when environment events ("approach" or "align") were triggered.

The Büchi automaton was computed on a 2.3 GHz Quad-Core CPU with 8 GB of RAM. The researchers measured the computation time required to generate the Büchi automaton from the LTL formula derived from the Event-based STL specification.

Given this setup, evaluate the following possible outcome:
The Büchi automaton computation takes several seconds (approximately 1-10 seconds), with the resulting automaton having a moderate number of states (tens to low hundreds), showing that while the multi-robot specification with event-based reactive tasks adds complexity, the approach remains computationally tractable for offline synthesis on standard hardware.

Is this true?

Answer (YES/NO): NO